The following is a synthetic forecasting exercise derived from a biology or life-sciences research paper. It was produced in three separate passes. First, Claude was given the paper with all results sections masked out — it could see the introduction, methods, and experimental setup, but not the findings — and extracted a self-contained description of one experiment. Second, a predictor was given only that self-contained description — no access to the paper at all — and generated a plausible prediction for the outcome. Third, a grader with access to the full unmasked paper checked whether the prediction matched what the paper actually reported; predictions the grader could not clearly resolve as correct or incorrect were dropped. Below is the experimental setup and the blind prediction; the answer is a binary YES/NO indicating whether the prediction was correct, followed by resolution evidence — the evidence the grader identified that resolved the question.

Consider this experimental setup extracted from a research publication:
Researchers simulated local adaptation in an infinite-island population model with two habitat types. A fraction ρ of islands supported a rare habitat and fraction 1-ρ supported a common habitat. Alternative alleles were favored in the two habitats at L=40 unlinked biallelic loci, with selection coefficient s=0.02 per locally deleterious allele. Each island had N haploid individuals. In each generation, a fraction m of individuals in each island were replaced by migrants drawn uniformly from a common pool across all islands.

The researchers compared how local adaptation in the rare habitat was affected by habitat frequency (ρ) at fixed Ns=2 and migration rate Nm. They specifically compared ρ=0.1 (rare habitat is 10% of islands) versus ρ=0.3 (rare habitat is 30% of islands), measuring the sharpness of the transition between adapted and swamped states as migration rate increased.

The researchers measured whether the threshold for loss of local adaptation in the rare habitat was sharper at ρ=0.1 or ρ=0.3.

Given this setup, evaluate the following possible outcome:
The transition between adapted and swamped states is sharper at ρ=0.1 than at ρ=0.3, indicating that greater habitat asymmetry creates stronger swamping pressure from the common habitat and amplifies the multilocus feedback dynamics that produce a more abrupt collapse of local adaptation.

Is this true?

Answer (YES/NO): YES